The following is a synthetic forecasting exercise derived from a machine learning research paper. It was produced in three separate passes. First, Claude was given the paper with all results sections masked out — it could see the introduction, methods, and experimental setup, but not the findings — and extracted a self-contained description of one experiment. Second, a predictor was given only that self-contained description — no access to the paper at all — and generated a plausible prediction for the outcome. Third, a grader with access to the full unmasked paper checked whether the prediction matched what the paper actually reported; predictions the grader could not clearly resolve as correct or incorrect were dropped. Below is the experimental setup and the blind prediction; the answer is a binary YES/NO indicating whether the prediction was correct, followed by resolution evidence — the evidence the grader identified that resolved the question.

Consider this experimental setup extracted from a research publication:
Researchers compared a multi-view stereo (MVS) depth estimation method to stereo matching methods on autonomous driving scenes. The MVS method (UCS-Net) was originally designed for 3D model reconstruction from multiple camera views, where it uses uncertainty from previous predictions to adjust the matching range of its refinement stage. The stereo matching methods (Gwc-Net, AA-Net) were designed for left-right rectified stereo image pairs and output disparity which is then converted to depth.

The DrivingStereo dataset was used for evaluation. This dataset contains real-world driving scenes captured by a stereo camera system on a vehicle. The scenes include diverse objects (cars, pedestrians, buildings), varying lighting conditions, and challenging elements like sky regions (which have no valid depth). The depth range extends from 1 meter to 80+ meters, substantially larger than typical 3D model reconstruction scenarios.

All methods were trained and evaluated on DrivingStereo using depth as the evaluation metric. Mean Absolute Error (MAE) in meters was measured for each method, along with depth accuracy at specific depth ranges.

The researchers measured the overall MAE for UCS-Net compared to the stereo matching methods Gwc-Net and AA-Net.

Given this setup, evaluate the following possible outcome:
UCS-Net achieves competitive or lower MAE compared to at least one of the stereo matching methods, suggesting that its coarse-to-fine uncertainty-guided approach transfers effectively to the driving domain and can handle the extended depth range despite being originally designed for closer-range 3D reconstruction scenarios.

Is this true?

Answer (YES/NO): NO